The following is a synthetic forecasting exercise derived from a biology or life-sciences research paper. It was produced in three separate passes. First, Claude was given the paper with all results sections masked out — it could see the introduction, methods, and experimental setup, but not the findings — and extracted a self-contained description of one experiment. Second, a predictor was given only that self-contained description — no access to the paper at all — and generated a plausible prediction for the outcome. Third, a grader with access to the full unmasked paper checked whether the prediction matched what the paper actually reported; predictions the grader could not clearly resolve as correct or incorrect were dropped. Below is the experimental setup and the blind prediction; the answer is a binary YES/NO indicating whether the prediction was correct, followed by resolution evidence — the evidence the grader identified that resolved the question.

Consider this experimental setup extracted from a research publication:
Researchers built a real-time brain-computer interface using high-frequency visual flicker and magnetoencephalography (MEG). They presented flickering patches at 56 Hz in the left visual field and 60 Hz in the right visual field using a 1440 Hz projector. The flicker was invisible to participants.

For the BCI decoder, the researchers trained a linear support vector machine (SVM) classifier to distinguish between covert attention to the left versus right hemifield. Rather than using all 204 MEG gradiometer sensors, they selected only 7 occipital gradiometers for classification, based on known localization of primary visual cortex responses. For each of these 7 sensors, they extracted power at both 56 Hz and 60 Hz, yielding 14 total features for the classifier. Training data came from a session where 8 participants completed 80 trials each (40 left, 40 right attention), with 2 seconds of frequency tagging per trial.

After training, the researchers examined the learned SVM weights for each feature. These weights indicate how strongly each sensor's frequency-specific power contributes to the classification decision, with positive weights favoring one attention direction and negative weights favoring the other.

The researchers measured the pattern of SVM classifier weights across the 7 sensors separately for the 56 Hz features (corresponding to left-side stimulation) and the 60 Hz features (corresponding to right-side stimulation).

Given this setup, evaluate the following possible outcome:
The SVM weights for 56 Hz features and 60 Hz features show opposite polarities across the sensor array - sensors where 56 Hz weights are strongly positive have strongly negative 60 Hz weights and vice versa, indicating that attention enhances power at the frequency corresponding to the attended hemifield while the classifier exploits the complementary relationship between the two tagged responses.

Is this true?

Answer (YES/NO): YES